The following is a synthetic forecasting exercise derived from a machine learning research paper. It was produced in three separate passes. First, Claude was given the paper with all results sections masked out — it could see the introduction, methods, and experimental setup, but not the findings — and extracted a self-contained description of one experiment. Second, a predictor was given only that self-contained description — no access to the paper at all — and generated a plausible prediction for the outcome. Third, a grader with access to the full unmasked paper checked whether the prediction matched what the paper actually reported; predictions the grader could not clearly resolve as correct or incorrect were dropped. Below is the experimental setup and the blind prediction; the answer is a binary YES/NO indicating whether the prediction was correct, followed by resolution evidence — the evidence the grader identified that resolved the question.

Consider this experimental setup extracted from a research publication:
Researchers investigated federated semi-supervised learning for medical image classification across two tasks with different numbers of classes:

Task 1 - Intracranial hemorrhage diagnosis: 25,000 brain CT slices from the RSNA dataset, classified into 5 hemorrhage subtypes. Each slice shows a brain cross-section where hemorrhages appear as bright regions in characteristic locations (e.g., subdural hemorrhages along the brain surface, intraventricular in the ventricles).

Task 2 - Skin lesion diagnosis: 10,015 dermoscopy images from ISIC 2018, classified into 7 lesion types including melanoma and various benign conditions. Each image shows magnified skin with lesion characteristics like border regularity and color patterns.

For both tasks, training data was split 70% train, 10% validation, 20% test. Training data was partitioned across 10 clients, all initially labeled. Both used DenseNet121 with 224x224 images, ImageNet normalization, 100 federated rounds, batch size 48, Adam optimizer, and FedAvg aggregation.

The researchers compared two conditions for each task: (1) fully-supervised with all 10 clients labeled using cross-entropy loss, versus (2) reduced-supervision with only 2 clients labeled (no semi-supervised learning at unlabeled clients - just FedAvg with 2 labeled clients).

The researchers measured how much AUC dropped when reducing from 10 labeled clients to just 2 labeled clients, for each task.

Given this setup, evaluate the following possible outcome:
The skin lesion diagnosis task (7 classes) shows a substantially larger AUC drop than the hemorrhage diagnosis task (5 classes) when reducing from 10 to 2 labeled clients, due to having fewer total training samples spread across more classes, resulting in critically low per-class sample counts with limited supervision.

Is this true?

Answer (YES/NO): NO